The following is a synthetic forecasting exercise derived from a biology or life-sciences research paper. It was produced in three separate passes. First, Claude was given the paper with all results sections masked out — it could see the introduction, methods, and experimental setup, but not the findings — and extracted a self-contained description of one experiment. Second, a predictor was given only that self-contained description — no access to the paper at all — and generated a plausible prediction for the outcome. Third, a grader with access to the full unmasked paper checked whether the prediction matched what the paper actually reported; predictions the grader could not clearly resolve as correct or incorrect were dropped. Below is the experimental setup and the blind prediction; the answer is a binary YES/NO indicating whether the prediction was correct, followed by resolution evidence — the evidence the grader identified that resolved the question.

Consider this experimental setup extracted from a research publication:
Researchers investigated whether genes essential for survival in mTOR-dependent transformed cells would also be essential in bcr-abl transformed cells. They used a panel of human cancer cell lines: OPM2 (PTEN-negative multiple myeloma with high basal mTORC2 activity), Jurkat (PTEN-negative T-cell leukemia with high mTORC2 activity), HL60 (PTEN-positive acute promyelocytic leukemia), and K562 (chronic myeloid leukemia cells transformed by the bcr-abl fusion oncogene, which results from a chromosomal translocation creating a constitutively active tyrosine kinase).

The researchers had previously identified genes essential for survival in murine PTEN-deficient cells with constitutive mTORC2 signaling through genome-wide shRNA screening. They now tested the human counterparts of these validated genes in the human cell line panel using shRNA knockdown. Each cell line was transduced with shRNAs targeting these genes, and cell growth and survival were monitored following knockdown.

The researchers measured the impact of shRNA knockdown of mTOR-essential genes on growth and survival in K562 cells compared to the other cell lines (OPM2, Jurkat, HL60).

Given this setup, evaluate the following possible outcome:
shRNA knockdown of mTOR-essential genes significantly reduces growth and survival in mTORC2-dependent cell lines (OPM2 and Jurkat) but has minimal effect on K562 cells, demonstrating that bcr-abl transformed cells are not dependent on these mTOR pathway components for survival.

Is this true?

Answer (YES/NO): YES